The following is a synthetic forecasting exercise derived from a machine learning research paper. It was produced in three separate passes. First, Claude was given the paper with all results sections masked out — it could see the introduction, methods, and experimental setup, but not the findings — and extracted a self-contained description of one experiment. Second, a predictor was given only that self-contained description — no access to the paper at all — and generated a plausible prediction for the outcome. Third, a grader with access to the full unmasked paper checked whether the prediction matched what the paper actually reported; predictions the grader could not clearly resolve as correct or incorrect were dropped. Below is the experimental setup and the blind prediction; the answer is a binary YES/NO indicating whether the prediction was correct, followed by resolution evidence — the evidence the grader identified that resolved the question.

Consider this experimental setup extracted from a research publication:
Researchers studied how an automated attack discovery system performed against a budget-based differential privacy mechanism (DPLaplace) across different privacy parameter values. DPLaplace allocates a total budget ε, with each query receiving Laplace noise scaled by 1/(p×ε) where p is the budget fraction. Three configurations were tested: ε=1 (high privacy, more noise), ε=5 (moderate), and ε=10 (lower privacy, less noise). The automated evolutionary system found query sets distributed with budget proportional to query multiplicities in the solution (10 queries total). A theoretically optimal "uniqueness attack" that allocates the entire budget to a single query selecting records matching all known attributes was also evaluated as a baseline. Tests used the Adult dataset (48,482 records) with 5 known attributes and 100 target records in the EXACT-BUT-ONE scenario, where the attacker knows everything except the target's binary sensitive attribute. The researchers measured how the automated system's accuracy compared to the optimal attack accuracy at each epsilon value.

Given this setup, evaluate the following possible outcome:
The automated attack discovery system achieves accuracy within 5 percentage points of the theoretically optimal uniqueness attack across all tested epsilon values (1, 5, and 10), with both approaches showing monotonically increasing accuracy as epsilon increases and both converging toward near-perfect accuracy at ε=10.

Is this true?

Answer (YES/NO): YES